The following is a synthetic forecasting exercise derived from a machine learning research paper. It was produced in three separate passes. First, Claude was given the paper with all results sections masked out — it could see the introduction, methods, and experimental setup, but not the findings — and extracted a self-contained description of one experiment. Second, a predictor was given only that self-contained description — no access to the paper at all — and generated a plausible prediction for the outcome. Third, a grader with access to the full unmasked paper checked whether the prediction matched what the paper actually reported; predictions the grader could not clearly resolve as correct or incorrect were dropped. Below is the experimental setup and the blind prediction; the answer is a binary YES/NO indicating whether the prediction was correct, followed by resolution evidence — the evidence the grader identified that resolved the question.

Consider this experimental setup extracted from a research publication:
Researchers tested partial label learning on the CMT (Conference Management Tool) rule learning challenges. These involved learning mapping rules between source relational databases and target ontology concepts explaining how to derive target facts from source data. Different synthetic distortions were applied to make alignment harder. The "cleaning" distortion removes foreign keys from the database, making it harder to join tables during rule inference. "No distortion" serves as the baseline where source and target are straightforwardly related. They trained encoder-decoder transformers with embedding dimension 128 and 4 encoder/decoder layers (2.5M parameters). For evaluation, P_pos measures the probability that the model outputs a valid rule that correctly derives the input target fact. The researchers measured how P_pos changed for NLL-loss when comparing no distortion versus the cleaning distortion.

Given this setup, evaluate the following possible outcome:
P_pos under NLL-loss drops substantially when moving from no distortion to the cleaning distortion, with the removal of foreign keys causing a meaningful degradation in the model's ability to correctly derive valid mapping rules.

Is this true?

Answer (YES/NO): YES